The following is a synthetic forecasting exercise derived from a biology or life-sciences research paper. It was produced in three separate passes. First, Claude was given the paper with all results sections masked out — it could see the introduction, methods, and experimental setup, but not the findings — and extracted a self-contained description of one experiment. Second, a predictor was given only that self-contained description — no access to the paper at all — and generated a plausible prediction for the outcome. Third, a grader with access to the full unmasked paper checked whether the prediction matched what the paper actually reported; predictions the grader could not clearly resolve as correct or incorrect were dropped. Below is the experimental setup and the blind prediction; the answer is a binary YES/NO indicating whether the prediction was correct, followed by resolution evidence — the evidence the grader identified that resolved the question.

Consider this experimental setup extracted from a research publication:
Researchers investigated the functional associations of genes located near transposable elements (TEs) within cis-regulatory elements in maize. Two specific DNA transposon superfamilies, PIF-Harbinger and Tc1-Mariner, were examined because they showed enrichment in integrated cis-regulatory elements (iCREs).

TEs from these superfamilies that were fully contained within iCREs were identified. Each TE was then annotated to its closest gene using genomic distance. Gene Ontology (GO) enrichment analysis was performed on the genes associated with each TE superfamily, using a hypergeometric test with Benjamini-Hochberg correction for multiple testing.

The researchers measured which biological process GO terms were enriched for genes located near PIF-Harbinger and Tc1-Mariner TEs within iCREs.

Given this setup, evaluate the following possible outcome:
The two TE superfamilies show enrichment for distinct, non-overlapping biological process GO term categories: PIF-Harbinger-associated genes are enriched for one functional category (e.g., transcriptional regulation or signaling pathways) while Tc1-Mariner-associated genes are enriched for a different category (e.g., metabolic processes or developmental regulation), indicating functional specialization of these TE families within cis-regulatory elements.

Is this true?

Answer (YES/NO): NO